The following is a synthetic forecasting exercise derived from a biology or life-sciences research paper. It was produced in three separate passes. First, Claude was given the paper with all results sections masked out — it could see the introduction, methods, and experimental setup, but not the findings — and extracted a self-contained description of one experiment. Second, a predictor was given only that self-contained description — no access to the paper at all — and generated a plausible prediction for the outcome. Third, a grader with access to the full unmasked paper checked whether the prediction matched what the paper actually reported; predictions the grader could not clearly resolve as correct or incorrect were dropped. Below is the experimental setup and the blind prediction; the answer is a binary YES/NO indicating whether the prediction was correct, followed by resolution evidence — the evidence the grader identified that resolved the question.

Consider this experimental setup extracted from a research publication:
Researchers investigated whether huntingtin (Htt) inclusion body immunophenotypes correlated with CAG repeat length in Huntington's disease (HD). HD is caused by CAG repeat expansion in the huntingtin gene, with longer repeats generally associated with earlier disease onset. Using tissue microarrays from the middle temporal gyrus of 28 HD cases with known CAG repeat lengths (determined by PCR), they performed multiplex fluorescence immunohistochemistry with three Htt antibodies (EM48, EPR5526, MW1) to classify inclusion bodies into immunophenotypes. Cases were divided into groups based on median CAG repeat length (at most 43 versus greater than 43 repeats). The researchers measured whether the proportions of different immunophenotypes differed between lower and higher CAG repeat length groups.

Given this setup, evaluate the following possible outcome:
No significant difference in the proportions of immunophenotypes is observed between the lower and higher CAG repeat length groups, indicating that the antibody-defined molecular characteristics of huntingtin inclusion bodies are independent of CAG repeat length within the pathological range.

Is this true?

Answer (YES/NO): NO